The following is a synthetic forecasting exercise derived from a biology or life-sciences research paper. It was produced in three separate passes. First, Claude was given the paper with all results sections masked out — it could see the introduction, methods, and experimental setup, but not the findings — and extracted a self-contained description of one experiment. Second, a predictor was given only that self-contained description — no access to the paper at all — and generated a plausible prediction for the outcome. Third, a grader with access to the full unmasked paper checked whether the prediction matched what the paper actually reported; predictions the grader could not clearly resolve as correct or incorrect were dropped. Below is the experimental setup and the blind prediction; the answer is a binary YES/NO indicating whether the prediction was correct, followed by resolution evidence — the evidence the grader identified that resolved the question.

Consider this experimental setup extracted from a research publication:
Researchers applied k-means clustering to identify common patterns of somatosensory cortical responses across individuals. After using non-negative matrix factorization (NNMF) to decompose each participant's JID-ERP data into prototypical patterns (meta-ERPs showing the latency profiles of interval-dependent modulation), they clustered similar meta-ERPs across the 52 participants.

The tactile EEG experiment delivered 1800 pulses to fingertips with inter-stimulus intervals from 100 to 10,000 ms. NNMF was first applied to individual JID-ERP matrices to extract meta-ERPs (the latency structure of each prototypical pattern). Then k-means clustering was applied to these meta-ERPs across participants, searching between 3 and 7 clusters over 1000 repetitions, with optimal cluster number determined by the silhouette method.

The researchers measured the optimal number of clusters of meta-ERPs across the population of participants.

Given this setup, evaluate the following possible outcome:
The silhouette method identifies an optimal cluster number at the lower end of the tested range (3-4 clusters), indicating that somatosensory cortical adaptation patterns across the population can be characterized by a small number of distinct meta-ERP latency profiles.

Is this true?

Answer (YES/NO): YES